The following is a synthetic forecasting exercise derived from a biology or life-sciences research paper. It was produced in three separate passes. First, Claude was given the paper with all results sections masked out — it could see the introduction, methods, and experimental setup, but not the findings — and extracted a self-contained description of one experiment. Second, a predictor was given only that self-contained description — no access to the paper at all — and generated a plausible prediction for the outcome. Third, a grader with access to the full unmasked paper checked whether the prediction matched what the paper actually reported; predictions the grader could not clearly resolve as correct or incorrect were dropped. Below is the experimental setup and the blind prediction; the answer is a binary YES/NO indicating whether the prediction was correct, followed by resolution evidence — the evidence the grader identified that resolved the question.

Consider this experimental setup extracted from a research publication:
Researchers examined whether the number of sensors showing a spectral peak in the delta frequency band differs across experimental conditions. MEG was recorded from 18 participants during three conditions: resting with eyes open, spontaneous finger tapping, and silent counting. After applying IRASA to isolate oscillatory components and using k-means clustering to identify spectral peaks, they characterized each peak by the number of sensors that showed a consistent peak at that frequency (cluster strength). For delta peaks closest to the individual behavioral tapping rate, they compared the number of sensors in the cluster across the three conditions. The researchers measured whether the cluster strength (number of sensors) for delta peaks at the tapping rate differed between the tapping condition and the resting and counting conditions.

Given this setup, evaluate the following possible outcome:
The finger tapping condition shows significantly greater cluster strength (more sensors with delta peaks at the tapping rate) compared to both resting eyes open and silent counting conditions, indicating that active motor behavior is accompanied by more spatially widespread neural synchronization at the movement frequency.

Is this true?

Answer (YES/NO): NO